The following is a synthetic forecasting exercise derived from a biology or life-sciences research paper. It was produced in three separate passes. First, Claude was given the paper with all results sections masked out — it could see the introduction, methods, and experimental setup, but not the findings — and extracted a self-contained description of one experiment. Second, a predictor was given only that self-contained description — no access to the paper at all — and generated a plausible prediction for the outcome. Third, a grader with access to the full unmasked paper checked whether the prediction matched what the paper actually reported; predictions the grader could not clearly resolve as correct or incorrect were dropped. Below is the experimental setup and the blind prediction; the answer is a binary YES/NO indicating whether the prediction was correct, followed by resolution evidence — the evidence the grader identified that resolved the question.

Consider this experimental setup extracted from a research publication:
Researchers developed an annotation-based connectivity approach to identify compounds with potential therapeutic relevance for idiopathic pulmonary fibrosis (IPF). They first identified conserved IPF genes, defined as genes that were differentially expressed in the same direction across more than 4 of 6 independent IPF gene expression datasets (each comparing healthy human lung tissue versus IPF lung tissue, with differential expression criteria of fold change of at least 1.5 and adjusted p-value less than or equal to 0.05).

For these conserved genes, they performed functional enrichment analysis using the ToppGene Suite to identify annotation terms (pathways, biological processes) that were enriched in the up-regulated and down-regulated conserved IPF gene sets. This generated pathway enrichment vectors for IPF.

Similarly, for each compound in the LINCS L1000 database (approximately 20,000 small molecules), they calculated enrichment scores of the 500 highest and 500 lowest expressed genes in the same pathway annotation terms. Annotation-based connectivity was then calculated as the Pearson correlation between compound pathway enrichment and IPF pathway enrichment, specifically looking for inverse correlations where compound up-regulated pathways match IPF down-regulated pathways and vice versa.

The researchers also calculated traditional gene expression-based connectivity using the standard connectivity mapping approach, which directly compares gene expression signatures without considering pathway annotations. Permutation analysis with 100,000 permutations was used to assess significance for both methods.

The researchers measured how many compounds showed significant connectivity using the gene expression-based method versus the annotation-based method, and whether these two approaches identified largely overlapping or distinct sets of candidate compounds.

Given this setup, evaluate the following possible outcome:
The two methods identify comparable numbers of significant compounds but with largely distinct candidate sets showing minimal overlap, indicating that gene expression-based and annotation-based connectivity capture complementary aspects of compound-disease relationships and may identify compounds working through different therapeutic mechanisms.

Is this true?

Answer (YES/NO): NO